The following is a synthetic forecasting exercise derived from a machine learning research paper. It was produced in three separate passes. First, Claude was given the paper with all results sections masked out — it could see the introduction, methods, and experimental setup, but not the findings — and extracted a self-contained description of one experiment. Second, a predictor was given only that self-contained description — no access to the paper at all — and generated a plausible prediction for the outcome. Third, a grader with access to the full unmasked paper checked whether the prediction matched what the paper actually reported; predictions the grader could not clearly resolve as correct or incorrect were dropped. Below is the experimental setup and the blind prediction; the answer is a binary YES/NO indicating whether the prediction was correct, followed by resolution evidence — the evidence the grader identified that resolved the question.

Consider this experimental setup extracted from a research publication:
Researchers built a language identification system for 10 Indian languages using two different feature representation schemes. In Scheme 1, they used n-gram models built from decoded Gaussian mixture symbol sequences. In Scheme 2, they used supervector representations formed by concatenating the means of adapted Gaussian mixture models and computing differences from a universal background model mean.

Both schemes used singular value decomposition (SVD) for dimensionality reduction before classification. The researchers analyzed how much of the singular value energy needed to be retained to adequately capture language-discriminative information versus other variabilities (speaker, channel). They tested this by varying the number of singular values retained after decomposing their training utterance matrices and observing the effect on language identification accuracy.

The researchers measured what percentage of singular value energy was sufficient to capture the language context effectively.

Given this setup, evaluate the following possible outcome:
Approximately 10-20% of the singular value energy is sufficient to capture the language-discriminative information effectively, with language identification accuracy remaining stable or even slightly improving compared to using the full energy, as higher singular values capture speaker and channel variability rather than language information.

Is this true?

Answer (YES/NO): NO